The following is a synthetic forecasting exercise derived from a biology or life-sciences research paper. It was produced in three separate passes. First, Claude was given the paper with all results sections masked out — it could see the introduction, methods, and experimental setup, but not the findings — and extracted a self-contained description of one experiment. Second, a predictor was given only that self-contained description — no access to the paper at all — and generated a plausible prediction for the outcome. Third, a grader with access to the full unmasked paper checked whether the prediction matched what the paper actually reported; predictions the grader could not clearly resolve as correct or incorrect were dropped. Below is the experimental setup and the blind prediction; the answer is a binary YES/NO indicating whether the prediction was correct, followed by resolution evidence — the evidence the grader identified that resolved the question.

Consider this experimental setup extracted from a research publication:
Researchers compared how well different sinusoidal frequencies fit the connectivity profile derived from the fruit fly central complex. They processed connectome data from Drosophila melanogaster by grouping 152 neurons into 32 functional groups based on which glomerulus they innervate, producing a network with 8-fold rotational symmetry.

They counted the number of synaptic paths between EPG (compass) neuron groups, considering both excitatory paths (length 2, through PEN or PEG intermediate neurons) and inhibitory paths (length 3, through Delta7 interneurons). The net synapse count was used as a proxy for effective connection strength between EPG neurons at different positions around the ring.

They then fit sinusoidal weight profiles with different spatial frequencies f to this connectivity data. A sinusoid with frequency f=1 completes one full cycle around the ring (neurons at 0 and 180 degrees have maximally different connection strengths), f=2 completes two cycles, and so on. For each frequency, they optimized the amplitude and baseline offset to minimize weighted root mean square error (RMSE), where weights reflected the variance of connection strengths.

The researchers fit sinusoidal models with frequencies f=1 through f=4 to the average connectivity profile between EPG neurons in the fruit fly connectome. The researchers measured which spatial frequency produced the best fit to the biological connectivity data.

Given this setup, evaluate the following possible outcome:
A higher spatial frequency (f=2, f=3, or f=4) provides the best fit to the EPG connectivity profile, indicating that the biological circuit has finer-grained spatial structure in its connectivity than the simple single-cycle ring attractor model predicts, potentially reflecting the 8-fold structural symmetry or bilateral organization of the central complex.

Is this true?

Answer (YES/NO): NO